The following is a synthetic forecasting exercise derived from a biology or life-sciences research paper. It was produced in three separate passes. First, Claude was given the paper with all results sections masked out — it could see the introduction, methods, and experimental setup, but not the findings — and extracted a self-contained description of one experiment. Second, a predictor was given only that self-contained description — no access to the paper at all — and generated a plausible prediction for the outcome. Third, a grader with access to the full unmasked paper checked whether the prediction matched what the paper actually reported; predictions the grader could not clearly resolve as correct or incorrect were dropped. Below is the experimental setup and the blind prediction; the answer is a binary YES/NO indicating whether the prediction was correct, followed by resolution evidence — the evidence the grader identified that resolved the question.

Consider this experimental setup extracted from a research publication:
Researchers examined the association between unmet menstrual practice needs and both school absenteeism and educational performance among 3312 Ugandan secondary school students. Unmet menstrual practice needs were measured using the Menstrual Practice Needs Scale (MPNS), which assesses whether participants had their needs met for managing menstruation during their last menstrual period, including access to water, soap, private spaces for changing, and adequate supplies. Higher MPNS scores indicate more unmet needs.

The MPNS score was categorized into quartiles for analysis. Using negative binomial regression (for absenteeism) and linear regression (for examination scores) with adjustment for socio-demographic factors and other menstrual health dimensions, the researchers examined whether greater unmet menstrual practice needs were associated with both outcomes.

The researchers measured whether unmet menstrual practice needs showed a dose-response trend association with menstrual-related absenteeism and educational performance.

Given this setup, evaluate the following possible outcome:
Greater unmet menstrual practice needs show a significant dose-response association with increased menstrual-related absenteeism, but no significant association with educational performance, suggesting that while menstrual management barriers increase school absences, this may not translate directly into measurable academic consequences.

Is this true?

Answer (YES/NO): NO